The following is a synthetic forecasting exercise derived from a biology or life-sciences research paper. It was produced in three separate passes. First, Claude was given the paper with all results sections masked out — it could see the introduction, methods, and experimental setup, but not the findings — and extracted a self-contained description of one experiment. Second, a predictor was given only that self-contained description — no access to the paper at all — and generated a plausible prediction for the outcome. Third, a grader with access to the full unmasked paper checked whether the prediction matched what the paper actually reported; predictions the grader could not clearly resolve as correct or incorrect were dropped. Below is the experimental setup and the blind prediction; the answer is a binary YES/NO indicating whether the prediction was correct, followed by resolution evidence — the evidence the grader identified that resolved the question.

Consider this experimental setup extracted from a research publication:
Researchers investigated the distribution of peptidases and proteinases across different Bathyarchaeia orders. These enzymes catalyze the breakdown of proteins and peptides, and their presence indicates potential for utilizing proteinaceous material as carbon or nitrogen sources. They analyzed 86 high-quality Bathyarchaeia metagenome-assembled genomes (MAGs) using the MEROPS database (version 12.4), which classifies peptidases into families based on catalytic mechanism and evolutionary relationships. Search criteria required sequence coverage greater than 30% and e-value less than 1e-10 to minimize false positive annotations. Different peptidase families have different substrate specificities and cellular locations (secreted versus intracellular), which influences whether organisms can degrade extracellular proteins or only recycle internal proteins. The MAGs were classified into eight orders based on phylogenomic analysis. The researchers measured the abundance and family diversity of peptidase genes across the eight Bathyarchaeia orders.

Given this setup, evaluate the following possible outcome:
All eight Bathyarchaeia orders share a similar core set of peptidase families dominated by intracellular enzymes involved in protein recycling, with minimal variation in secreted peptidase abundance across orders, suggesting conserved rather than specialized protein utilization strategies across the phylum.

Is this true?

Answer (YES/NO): NO